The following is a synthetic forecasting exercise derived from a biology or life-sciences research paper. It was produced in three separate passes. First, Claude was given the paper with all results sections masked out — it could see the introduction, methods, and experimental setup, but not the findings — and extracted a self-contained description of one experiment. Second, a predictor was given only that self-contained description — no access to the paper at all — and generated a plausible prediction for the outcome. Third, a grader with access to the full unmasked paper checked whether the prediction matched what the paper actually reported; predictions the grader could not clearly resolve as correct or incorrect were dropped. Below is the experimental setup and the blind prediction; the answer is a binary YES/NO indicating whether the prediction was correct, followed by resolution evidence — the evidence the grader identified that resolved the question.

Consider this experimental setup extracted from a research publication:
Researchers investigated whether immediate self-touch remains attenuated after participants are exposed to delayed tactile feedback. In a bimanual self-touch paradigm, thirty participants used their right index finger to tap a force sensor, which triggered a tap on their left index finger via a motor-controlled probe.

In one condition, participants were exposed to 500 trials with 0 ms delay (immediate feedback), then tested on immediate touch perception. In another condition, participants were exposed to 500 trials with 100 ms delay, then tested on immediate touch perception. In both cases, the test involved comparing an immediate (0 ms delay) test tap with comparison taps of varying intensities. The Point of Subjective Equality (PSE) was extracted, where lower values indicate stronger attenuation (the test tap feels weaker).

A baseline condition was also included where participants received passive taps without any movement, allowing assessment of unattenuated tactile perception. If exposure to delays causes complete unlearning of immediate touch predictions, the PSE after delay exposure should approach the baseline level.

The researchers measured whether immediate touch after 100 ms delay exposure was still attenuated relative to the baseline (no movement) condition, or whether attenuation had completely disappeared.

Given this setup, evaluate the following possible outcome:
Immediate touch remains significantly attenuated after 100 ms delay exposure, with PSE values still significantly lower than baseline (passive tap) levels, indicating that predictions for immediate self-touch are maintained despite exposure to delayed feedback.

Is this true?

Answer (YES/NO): NO